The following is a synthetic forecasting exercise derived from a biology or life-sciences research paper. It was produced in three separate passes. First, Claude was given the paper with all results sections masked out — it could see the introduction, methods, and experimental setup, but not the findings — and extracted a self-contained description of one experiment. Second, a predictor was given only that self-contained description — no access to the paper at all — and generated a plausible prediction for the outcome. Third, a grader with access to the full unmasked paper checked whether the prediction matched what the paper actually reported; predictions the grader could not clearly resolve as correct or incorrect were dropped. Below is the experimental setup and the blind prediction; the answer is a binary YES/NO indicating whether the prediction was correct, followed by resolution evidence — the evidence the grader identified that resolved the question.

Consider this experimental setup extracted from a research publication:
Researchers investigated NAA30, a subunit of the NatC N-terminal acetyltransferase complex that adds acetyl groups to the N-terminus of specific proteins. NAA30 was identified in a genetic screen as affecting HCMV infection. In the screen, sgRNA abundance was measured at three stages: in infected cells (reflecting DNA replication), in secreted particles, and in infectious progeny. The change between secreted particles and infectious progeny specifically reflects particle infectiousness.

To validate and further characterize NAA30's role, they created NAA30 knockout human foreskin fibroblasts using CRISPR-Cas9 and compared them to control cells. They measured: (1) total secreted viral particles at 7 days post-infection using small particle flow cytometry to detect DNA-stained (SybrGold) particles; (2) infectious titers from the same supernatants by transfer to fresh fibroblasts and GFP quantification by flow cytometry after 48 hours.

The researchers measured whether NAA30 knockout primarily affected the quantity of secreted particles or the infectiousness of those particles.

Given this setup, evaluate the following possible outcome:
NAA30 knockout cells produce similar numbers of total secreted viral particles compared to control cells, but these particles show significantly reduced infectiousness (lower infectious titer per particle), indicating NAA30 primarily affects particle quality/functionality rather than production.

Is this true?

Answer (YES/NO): NO